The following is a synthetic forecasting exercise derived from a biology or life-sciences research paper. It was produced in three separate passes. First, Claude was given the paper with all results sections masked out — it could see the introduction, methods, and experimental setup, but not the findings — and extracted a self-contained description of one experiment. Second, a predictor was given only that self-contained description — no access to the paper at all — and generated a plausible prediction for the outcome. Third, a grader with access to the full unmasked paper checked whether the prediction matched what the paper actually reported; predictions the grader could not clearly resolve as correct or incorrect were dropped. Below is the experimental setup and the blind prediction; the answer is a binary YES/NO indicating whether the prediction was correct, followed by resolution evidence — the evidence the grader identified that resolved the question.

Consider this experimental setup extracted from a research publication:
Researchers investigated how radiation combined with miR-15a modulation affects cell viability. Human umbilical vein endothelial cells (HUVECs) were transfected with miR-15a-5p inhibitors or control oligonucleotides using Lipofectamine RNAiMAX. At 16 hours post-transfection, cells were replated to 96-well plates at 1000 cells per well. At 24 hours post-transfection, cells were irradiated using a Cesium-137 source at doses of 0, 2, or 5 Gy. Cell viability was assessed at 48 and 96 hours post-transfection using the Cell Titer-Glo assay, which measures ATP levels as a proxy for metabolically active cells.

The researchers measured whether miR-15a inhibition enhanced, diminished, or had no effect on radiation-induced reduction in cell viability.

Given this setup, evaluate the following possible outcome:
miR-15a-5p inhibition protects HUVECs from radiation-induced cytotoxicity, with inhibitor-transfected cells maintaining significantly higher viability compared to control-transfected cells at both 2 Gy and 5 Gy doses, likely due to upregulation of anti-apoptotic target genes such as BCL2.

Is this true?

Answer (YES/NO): NO